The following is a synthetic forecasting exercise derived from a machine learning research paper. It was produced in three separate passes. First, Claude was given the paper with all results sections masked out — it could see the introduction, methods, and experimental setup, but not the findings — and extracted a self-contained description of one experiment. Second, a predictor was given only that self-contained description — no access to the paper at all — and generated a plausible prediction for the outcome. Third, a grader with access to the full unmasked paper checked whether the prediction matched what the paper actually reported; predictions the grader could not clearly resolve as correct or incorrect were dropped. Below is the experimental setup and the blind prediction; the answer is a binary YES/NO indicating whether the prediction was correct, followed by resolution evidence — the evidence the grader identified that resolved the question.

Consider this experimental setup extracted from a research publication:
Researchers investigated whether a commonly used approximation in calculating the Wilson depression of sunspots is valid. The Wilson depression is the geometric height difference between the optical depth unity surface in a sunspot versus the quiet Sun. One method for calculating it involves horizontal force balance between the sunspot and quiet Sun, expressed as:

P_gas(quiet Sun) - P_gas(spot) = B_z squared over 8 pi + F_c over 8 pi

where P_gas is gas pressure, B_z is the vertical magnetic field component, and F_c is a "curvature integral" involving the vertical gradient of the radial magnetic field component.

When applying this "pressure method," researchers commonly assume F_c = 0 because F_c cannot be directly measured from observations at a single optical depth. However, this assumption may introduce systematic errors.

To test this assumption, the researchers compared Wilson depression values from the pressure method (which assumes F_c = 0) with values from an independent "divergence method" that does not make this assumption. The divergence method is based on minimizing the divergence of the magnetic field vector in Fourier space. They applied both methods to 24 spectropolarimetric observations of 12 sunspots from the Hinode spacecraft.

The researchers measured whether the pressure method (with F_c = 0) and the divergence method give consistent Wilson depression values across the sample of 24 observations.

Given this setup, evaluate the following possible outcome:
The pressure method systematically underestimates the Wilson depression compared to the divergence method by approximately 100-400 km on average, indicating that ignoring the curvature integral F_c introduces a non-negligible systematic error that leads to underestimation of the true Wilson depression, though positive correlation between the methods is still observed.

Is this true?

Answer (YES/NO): YES